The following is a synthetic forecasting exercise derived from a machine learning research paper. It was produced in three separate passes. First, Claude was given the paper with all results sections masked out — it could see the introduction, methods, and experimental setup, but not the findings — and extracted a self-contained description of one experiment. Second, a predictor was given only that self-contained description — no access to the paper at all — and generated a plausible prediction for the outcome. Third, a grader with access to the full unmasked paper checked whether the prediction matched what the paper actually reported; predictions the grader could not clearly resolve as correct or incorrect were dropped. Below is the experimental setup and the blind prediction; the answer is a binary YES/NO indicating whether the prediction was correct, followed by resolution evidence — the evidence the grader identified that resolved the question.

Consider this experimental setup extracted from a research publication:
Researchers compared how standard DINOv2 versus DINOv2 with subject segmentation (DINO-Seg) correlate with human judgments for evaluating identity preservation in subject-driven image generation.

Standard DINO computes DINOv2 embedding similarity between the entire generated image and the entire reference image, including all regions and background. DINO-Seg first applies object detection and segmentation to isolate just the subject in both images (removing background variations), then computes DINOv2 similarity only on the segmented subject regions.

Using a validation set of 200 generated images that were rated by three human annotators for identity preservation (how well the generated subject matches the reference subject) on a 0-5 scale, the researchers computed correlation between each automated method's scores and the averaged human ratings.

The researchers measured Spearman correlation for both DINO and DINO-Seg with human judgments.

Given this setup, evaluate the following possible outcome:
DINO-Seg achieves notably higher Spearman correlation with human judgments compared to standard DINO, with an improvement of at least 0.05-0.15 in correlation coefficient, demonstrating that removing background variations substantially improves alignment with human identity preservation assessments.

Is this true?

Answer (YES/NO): YES